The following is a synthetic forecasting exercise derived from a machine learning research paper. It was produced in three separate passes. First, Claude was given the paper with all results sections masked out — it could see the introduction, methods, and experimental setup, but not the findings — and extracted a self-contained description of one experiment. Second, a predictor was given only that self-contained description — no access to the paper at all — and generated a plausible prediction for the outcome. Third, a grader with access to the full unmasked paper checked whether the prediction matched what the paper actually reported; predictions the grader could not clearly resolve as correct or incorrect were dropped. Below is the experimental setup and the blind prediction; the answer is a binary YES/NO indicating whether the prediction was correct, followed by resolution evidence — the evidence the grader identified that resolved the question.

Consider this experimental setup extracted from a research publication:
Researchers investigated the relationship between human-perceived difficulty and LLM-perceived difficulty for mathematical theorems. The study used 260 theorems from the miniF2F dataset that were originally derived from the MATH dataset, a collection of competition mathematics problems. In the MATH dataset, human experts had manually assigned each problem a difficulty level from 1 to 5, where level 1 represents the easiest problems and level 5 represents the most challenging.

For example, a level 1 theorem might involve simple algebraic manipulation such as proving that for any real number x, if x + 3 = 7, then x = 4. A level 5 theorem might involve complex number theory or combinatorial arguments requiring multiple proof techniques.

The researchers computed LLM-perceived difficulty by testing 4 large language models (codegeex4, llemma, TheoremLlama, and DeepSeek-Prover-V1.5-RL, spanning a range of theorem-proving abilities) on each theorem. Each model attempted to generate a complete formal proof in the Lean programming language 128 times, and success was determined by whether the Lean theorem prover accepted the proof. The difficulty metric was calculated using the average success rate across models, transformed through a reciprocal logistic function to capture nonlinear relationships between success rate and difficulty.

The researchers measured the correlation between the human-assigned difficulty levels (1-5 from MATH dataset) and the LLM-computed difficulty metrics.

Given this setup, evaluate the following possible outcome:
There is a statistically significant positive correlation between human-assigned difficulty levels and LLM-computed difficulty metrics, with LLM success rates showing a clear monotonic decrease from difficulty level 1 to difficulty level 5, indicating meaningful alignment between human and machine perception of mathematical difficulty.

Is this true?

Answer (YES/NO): NO